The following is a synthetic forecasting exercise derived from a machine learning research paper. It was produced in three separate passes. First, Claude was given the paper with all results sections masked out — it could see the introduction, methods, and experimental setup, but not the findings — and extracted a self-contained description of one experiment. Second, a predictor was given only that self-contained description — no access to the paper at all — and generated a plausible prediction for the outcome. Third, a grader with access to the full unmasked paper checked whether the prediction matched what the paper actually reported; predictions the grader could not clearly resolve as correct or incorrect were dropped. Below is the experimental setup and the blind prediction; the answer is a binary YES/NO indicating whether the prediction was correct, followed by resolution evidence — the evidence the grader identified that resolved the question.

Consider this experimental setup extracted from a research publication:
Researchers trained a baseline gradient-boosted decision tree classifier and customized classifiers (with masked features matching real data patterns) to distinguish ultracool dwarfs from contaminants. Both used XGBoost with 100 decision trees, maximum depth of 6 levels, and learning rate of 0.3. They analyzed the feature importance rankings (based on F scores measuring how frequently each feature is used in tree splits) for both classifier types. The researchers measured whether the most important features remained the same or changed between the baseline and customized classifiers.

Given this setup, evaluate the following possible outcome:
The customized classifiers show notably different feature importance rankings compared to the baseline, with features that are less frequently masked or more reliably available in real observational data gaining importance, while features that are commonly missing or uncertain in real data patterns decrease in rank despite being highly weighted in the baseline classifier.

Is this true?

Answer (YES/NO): YES